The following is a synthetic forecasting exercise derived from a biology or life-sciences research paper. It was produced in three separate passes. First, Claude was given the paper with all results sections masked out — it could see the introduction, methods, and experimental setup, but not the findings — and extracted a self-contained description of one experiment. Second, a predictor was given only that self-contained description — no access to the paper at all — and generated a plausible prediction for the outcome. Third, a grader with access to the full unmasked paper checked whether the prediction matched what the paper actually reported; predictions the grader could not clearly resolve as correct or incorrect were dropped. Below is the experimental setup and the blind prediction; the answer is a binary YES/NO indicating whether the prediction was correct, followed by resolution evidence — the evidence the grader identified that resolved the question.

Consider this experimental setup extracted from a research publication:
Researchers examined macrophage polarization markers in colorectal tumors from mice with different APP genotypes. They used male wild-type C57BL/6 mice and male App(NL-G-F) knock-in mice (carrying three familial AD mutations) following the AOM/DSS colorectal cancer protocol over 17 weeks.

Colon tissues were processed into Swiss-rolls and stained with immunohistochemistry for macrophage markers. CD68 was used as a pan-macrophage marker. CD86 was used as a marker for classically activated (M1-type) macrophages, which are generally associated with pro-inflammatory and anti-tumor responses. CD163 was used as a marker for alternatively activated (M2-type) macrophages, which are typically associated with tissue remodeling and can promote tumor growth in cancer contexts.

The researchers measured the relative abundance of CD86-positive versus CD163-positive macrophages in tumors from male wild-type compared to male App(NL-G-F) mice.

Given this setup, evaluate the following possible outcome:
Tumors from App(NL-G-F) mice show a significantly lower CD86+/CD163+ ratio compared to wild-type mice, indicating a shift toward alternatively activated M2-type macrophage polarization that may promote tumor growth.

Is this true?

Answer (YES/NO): NO